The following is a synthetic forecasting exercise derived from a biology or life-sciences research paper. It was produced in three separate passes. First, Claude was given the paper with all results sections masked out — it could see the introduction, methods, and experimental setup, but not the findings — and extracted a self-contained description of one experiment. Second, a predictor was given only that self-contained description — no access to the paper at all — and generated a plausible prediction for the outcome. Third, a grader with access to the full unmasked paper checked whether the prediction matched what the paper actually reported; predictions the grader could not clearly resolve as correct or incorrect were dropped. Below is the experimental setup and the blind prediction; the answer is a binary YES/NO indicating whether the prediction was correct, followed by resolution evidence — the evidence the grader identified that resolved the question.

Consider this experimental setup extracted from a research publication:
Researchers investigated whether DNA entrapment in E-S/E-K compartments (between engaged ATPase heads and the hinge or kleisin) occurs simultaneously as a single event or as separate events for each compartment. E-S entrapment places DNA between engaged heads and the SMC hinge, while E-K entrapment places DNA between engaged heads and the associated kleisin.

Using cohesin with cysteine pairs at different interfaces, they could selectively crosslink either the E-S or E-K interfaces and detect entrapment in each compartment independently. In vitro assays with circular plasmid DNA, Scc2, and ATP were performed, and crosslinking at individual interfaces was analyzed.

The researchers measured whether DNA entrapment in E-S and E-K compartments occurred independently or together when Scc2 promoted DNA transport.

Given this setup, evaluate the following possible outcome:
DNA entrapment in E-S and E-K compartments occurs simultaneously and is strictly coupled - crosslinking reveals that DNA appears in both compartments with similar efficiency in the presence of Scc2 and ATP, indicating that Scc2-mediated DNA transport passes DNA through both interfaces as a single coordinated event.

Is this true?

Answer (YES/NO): YES